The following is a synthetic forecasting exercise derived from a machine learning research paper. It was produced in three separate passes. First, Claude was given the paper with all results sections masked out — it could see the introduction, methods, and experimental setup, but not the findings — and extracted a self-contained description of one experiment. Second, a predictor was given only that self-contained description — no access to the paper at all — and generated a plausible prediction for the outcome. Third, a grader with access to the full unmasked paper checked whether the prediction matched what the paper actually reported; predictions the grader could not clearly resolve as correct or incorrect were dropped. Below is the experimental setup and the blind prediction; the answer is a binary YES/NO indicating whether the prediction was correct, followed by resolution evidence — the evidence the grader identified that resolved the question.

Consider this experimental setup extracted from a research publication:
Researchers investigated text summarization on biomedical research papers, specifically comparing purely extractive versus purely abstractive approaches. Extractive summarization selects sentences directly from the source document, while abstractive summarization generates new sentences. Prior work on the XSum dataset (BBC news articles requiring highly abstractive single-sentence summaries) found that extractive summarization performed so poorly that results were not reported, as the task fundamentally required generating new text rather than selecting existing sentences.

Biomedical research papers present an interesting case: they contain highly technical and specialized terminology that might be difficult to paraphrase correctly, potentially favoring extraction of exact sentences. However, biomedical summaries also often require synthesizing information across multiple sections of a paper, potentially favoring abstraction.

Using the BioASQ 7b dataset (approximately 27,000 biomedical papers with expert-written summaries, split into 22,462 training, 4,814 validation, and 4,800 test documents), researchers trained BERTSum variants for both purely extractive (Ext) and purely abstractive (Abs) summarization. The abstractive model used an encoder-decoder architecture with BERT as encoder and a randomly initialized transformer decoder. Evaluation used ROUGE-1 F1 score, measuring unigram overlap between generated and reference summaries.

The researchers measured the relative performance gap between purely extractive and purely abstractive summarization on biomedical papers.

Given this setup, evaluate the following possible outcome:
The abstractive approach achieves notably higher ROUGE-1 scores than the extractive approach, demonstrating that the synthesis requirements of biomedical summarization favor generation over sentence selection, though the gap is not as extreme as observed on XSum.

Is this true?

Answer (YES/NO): YES